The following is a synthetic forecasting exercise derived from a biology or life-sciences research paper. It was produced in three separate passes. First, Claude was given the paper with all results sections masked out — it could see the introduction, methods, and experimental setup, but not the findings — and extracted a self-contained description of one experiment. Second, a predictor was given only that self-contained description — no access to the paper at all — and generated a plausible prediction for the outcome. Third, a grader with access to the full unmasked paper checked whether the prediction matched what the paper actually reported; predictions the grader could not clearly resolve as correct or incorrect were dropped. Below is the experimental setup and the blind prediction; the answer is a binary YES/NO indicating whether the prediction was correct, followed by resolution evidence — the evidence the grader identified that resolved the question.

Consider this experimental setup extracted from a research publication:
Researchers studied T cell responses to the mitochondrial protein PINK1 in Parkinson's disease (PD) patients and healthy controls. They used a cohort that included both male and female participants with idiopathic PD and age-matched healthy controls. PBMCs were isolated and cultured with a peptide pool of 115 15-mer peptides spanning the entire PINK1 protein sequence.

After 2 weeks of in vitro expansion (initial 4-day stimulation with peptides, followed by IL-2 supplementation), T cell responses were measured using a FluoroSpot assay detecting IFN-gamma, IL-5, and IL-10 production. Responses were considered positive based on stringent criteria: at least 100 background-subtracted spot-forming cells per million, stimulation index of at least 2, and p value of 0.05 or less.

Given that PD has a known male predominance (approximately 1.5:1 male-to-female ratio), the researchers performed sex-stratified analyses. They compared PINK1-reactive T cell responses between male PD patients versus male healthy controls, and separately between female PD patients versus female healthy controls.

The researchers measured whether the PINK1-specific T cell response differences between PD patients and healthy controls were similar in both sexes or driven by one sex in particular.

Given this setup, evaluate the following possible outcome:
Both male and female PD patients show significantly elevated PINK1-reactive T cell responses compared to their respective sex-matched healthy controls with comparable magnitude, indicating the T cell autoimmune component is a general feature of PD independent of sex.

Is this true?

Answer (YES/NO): NO